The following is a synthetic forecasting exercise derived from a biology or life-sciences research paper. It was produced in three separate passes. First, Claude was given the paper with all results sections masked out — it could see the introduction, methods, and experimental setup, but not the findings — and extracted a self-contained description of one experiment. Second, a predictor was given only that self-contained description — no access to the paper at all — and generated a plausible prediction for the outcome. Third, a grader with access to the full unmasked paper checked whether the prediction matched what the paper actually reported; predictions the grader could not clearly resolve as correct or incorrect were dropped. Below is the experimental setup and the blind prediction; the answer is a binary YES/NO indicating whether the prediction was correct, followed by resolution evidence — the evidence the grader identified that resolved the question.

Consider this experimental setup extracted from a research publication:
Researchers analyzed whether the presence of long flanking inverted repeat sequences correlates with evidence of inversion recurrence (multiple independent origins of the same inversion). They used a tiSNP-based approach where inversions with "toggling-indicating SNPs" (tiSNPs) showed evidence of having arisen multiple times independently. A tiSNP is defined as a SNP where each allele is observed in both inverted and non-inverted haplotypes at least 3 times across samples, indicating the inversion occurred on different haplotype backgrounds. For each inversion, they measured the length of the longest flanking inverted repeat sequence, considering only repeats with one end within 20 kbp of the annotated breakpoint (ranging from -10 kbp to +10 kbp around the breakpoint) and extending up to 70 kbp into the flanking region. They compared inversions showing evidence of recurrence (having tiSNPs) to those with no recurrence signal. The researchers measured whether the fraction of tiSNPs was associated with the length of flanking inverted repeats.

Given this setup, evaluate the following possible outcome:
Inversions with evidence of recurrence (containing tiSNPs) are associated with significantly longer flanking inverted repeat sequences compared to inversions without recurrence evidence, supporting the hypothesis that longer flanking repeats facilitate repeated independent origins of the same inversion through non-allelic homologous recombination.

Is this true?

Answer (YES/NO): YES